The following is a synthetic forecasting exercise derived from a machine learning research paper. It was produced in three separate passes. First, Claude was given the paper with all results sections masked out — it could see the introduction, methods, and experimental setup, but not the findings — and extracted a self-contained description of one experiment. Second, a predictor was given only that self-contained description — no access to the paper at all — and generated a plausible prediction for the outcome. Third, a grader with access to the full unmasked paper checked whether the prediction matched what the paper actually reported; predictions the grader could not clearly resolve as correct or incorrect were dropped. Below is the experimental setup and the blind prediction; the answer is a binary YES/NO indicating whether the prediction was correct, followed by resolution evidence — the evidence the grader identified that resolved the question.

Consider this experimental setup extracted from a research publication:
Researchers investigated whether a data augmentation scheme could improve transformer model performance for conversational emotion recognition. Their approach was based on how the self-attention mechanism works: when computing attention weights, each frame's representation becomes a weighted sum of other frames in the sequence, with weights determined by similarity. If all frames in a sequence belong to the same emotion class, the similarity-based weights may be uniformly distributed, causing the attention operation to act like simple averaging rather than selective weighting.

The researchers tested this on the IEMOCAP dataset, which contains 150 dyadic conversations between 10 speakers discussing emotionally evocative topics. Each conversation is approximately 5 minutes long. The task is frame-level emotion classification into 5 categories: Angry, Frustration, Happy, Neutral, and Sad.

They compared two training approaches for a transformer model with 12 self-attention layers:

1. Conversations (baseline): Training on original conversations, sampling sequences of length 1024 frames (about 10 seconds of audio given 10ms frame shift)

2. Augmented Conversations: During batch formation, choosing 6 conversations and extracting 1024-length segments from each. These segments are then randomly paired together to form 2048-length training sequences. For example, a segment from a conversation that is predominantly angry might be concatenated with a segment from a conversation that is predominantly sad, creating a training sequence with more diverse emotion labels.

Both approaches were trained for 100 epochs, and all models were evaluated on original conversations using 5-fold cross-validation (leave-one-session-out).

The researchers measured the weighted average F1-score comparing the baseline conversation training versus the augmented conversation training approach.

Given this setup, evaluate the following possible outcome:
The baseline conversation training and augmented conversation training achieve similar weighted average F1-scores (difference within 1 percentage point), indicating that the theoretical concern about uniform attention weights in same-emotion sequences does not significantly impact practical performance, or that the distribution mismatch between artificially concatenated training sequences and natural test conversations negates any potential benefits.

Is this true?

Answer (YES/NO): NO